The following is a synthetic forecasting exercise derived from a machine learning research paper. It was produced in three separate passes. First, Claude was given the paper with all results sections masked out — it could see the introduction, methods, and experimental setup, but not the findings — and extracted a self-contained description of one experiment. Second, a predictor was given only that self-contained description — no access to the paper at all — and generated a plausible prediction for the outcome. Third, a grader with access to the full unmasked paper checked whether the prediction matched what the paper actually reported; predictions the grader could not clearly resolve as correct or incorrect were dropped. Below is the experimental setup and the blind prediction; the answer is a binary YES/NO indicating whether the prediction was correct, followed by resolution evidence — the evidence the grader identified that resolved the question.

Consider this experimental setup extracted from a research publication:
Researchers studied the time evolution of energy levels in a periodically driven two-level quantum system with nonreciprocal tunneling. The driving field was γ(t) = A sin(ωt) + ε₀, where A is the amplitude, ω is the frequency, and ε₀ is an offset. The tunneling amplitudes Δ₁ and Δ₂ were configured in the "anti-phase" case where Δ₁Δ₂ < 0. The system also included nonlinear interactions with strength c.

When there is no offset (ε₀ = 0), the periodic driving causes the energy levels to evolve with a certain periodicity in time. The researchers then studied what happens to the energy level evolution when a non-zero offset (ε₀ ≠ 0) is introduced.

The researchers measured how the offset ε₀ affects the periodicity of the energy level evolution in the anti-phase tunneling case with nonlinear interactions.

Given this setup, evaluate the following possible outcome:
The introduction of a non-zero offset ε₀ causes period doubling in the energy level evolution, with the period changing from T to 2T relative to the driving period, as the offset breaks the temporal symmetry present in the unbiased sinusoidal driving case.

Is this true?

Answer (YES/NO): YES